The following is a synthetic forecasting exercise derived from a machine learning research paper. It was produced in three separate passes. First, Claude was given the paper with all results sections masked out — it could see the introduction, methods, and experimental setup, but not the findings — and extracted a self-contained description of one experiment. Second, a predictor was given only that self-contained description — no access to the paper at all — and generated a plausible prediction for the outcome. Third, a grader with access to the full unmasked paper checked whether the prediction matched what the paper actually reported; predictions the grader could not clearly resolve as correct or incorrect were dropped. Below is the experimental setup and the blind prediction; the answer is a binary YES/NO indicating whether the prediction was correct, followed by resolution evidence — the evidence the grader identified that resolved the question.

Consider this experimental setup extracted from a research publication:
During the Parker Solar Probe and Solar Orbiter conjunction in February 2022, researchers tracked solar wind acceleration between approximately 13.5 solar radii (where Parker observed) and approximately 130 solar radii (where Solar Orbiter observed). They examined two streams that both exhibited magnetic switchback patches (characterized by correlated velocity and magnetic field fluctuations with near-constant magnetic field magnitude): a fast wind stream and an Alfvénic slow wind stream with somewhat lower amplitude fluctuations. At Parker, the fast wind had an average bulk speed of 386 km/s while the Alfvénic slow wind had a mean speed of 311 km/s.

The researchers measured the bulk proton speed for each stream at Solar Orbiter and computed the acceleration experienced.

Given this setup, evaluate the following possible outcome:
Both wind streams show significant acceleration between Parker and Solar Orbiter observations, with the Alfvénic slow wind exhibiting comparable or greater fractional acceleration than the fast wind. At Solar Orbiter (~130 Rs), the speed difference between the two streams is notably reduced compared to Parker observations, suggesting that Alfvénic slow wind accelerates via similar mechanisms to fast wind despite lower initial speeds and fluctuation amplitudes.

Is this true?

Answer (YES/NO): YES